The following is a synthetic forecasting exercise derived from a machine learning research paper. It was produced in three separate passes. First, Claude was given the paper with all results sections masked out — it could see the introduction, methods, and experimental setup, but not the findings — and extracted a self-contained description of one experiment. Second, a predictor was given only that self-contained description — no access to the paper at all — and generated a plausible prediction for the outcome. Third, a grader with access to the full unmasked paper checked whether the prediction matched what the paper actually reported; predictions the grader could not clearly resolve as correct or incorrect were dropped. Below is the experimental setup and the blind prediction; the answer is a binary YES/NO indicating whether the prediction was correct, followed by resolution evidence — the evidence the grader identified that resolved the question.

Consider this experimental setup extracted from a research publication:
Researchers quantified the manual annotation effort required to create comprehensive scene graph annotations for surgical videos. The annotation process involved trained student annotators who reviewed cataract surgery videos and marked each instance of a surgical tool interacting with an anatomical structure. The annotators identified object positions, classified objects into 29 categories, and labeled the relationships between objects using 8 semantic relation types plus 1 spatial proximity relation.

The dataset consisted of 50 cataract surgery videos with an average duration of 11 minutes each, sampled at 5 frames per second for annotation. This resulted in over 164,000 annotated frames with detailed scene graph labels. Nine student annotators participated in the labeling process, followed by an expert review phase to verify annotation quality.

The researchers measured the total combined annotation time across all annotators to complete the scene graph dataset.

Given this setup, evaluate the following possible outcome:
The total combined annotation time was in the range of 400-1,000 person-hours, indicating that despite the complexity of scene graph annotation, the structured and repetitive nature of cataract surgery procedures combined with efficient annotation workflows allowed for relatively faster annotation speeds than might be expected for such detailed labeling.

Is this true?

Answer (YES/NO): NO